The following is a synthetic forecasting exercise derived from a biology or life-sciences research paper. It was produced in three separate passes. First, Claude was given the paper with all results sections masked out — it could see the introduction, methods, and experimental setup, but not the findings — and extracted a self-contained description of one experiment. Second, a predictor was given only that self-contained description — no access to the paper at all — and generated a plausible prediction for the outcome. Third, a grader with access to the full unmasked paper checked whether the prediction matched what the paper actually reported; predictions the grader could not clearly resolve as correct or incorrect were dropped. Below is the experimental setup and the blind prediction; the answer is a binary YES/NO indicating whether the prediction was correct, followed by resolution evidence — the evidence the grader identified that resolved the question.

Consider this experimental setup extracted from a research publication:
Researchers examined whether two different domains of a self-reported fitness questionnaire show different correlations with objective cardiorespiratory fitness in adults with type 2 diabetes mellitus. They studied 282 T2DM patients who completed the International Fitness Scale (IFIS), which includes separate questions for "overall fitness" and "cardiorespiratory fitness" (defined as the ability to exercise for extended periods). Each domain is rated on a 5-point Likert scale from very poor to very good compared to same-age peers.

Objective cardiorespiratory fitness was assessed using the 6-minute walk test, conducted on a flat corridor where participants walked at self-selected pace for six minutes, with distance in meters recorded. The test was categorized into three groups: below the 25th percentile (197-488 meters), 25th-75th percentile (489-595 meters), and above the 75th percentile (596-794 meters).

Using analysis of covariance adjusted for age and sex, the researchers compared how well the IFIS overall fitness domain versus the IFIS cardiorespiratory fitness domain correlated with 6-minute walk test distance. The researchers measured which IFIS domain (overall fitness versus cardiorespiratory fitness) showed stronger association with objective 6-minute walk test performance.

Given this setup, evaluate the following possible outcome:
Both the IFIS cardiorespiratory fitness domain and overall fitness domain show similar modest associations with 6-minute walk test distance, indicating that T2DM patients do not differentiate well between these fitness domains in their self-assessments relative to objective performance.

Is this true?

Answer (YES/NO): NO